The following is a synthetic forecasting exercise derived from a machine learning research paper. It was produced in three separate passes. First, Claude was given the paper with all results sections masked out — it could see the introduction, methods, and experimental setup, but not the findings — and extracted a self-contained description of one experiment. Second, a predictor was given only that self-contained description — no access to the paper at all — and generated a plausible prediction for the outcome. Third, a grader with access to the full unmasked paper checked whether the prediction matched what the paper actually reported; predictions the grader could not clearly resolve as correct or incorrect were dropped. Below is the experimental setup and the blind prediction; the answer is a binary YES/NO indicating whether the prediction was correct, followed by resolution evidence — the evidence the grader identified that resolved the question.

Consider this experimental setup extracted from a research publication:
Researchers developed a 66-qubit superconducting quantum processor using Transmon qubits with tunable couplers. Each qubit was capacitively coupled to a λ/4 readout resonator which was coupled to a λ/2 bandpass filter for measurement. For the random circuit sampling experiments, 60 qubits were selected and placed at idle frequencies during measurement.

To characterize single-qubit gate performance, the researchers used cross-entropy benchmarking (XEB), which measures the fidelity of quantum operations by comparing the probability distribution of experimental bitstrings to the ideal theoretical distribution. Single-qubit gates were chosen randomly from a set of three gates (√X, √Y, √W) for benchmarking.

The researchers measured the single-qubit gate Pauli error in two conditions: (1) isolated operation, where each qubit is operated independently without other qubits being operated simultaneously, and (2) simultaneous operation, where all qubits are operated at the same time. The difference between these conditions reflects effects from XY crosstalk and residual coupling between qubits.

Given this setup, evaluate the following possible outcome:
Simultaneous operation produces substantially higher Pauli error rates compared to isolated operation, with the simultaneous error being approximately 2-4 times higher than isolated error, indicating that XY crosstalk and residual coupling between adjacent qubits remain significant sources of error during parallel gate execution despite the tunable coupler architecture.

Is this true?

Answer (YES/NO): NO